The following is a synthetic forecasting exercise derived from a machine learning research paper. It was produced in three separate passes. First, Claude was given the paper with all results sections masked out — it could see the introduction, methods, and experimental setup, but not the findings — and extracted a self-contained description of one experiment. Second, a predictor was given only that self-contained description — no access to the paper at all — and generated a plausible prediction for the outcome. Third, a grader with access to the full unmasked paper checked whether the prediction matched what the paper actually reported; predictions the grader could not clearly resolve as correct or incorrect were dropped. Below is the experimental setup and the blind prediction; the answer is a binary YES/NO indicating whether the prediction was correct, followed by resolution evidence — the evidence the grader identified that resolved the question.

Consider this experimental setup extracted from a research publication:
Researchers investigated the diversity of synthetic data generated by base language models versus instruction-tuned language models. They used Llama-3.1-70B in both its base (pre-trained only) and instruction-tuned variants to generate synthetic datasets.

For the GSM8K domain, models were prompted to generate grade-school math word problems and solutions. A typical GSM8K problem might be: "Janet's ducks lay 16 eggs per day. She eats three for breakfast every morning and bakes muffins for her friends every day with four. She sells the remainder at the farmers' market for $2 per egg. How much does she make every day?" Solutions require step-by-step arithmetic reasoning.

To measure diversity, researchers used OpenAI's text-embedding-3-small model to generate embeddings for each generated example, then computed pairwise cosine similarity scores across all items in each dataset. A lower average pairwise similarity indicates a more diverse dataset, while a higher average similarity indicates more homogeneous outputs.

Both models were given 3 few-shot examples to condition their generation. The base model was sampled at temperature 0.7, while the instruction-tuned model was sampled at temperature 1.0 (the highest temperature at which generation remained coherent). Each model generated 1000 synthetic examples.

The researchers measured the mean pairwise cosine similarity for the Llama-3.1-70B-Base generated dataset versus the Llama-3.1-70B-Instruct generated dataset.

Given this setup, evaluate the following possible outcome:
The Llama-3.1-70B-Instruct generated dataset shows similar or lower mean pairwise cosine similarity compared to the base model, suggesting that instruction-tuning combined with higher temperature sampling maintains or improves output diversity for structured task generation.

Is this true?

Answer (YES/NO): NO